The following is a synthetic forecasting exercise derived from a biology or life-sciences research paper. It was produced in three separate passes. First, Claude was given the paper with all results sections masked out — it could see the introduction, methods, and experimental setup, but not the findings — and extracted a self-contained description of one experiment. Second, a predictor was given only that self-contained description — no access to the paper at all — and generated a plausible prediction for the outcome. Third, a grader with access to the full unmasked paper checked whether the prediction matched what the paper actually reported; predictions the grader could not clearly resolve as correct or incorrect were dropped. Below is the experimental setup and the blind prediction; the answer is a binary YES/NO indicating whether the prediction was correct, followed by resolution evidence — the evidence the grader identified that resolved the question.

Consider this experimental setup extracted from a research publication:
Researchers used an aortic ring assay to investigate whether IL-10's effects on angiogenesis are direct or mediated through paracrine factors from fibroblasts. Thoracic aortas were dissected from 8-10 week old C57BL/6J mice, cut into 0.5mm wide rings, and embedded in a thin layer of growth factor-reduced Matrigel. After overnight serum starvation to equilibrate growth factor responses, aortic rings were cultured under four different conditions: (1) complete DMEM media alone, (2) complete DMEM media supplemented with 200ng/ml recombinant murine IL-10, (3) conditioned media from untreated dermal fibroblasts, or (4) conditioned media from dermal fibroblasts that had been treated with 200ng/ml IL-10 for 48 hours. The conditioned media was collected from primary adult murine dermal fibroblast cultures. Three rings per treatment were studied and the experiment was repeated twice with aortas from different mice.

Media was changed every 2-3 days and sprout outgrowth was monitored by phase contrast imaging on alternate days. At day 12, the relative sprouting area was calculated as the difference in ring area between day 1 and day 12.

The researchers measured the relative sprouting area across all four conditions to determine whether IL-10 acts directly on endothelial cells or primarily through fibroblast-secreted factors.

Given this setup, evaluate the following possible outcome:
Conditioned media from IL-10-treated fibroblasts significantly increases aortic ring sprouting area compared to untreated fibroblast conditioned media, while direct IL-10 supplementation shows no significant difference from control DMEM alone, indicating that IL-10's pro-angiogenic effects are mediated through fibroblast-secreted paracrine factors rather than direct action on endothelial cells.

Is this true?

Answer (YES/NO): NO